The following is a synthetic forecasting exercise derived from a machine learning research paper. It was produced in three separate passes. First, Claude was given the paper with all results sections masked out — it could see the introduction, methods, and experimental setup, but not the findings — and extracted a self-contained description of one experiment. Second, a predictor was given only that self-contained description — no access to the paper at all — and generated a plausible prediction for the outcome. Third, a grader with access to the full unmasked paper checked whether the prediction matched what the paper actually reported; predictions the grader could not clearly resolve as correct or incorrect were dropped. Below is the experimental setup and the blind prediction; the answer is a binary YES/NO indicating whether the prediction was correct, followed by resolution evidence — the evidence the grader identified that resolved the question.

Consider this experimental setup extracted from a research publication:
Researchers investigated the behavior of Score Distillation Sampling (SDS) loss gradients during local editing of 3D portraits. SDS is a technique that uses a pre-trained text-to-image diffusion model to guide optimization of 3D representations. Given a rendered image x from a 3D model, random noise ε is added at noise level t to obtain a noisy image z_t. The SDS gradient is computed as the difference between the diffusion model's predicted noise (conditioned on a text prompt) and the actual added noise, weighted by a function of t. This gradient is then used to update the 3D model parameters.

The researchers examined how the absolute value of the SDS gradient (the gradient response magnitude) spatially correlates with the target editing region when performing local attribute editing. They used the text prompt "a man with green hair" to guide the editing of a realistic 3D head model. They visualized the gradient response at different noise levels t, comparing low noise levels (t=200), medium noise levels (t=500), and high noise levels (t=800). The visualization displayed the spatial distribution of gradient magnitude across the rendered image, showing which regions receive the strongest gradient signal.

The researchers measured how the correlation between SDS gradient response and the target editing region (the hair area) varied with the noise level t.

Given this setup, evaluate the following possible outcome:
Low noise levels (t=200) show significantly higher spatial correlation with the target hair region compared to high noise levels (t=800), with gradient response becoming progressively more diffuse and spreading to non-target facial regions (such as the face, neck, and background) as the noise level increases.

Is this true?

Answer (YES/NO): NO